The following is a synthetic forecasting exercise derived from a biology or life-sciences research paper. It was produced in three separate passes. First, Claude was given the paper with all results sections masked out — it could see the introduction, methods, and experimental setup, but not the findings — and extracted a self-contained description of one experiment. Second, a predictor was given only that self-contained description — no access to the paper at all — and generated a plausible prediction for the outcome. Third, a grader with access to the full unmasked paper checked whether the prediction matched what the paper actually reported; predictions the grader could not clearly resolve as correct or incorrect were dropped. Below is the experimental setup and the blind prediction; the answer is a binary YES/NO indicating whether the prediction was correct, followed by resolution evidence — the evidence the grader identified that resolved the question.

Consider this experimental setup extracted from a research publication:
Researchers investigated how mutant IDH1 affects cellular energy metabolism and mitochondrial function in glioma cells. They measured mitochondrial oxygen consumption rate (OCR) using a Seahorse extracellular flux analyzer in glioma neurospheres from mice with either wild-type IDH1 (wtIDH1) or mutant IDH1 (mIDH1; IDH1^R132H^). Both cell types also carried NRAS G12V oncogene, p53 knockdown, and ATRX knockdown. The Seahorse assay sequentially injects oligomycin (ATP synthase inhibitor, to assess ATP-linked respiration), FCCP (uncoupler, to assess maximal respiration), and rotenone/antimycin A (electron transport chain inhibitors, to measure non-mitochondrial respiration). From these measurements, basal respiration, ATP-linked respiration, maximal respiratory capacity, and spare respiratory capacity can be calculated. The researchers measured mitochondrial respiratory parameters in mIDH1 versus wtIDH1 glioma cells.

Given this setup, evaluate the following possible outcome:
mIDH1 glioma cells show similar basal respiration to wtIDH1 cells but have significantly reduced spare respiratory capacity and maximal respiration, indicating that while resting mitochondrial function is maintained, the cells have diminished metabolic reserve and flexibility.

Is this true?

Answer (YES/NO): NO